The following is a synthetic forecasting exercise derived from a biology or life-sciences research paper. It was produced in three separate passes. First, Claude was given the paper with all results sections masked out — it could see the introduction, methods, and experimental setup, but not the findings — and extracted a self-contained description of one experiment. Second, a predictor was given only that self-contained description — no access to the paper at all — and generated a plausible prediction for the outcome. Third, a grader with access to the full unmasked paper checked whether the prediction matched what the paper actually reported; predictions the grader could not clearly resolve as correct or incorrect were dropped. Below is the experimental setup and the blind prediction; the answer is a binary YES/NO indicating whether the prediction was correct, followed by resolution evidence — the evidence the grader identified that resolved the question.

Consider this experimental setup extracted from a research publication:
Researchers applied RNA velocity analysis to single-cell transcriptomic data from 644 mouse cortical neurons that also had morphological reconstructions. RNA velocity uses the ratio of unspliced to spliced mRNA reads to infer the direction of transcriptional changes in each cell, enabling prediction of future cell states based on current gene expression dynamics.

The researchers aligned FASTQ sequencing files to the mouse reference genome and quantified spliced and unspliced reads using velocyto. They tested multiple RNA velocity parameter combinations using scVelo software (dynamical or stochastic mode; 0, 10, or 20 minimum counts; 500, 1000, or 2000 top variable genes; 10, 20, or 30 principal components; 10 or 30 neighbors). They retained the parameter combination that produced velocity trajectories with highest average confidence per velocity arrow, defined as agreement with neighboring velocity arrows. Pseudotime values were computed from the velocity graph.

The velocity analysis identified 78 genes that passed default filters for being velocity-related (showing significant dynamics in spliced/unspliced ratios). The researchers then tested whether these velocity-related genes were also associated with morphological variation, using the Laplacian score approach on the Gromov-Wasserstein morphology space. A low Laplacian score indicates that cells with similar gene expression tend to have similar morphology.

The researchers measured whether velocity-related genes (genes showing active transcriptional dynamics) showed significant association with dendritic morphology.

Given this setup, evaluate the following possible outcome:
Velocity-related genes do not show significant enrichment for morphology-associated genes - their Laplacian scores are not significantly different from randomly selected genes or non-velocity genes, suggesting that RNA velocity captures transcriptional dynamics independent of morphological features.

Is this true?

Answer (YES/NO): NO